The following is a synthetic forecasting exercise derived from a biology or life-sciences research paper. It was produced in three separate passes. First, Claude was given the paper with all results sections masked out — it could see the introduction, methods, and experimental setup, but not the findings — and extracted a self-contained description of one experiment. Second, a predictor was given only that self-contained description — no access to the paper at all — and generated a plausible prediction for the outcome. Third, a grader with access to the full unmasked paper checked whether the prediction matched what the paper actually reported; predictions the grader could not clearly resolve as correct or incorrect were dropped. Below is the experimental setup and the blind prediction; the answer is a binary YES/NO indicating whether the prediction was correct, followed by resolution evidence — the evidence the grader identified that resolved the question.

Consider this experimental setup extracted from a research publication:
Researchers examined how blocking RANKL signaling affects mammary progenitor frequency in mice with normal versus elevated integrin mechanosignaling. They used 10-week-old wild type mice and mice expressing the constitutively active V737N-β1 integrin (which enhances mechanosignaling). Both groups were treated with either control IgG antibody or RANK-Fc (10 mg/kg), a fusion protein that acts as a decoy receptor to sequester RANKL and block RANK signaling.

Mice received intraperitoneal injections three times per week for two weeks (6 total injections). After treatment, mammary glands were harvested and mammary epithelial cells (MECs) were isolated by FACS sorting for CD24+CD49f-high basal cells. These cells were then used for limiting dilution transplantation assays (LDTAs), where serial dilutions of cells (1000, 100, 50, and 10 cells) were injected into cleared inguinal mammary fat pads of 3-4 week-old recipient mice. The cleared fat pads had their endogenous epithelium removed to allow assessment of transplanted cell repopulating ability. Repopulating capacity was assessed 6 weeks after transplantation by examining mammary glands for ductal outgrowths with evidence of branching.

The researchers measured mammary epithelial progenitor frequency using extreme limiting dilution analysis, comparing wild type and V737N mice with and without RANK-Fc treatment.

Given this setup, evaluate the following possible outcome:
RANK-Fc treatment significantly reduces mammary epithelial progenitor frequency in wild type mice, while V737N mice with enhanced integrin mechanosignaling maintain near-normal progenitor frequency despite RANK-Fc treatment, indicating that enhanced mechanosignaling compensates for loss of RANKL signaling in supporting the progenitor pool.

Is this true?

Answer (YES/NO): NO